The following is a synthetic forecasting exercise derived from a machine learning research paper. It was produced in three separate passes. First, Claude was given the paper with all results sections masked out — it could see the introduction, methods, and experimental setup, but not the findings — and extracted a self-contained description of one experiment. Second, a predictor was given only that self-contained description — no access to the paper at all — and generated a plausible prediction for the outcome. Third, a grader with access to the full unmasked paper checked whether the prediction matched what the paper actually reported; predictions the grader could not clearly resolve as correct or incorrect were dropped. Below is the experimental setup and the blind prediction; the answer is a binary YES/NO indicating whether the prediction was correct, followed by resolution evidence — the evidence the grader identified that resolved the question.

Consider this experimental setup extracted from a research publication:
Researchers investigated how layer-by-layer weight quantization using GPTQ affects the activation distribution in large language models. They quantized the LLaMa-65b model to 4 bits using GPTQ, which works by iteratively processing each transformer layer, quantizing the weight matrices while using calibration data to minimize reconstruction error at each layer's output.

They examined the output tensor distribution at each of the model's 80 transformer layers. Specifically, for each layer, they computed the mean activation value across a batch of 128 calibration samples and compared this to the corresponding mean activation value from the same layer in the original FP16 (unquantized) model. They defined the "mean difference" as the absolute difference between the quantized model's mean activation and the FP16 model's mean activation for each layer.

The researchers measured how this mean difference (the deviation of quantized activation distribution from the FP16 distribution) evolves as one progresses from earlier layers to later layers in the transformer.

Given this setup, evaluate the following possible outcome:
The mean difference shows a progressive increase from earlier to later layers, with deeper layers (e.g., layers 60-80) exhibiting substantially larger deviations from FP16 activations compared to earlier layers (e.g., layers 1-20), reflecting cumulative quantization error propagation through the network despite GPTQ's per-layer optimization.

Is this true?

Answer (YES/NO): YES